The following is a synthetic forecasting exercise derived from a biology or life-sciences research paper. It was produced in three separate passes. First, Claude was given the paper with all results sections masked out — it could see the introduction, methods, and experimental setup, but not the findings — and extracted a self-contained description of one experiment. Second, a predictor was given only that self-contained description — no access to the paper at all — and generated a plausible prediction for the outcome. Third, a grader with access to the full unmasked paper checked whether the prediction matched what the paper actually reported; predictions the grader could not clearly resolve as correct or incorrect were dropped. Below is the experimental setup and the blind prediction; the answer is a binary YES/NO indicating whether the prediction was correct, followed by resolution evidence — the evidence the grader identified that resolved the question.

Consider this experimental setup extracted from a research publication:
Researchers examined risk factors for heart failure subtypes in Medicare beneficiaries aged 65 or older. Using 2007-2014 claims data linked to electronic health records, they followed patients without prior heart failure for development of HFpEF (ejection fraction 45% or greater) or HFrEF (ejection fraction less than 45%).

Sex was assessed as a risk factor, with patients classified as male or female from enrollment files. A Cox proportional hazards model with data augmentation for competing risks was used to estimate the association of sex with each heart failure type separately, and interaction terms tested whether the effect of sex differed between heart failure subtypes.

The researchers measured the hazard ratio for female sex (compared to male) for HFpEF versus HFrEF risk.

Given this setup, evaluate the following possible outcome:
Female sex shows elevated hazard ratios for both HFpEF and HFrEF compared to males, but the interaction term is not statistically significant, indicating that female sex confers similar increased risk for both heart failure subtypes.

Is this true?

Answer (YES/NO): NO